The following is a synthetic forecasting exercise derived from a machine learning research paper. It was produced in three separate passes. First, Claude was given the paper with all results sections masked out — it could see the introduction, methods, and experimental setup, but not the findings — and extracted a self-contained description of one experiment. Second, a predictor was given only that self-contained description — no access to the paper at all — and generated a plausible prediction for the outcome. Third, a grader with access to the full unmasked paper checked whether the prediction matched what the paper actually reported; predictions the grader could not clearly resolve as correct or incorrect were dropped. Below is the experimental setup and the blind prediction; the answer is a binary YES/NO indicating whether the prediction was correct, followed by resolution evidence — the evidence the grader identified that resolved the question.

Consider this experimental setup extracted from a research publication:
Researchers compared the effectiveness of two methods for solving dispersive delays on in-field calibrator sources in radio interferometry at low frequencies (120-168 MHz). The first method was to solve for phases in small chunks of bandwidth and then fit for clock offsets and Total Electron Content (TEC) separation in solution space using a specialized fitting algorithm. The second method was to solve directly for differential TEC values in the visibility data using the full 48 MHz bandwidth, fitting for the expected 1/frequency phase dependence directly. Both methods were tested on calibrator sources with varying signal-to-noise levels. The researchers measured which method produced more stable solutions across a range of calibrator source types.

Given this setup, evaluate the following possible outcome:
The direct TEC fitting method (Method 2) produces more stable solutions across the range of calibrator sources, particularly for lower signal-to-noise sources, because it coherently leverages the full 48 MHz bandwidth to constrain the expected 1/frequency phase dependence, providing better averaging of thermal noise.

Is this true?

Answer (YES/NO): YES